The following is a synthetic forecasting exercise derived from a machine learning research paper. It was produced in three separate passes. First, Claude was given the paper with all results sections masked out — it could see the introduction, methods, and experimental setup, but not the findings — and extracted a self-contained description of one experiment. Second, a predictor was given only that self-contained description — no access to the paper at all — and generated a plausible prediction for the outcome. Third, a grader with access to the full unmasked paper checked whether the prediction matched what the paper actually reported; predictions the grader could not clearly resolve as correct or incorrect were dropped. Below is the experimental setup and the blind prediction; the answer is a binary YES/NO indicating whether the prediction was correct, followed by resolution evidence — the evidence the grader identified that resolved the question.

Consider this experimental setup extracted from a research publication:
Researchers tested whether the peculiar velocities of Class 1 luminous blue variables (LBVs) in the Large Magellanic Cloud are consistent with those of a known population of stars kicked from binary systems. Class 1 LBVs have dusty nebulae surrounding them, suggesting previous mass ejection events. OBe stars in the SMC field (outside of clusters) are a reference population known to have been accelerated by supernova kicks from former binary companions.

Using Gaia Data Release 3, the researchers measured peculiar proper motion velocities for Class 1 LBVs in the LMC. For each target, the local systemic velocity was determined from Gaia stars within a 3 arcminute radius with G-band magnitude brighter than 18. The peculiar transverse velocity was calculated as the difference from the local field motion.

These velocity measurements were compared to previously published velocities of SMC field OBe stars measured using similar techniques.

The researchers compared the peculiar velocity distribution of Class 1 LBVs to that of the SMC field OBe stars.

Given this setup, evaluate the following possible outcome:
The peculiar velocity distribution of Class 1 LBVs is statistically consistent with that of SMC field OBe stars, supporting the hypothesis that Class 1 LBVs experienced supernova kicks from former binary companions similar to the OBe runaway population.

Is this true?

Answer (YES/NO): YES